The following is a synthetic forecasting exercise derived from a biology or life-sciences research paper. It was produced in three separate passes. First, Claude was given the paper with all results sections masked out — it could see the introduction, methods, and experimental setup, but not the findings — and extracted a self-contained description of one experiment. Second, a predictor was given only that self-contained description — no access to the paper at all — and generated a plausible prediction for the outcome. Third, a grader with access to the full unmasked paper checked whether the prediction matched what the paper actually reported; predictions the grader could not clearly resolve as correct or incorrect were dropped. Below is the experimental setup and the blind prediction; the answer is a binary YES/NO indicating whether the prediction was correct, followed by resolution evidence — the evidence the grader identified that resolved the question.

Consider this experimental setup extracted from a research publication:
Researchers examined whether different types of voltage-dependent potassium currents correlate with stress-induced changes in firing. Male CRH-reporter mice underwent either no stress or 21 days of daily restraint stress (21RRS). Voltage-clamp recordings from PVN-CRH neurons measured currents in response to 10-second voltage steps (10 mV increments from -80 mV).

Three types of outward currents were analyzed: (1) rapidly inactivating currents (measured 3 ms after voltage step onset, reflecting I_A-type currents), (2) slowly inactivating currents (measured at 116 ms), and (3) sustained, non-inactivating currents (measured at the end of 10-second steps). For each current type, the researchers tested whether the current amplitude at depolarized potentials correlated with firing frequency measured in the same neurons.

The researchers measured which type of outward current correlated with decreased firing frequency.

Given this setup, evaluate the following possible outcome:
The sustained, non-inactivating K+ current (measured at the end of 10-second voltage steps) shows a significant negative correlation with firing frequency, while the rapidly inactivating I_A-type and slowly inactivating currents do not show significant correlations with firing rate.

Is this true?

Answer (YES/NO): YES